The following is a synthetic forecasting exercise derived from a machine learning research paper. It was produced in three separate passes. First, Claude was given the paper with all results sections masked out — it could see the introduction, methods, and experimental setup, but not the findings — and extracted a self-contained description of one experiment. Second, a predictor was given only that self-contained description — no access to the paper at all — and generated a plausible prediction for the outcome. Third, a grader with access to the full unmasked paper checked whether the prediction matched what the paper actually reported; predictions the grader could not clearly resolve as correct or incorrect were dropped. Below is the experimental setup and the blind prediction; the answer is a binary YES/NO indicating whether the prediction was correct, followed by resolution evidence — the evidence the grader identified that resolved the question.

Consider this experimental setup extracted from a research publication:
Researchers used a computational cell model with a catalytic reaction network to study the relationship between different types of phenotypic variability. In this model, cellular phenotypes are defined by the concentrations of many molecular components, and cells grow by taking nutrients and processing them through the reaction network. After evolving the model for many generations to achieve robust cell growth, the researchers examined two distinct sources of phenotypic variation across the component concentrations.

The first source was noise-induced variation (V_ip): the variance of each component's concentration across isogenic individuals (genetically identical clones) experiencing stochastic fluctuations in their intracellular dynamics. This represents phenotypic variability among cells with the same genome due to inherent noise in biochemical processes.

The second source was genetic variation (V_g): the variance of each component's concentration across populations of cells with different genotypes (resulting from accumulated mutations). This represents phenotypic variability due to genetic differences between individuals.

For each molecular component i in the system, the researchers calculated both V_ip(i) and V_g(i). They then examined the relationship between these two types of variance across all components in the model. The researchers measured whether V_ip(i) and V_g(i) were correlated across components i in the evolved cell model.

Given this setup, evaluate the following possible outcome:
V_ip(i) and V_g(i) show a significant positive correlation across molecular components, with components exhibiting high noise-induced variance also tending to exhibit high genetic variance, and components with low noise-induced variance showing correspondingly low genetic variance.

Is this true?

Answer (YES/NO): YES